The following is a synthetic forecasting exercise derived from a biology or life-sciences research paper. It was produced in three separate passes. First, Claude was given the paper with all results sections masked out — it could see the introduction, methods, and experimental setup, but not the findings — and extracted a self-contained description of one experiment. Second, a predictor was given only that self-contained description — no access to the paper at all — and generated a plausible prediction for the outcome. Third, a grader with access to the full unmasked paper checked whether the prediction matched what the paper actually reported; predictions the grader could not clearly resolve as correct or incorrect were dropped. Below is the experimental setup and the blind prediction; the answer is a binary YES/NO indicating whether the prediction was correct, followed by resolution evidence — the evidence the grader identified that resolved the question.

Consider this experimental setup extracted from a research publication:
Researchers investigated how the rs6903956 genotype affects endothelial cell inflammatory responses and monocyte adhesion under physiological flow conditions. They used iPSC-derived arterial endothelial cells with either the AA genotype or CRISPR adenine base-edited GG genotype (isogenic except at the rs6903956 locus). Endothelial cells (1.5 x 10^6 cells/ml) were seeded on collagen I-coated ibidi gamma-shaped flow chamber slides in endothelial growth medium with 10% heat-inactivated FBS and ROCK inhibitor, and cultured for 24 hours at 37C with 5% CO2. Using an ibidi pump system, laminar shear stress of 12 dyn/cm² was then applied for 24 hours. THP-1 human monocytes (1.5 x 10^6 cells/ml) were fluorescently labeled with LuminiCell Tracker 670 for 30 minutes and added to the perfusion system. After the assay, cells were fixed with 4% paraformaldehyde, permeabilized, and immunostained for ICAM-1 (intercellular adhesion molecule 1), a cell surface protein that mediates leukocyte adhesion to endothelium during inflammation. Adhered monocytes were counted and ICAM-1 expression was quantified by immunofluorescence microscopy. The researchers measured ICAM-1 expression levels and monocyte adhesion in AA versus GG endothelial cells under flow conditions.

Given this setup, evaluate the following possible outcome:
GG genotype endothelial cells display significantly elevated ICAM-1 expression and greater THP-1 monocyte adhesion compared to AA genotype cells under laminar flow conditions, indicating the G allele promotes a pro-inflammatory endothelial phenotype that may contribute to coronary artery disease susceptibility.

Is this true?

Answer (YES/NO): NO